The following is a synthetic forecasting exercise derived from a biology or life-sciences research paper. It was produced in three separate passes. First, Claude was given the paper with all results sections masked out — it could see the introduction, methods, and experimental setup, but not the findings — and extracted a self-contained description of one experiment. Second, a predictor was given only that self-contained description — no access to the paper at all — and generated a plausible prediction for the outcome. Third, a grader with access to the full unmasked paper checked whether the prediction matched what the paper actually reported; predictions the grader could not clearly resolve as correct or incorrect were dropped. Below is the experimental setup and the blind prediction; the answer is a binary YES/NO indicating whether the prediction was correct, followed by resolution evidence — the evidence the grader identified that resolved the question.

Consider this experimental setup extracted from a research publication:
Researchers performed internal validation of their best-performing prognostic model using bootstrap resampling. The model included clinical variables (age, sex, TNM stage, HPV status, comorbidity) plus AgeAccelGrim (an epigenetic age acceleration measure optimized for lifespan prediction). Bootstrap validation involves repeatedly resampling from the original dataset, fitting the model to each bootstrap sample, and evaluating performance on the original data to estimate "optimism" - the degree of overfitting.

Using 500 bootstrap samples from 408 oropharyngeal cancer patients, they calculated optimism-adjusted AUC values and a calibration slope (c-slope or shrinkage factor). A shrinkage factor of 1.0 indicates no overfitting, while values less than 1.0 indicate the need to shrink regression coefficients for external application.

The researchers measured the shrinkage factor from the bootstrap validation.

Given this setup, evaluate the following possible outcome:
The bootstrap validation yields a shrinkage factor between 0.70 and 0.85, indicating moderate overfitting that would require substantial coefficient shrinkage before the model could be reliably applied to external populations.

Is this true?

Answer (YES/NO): YES